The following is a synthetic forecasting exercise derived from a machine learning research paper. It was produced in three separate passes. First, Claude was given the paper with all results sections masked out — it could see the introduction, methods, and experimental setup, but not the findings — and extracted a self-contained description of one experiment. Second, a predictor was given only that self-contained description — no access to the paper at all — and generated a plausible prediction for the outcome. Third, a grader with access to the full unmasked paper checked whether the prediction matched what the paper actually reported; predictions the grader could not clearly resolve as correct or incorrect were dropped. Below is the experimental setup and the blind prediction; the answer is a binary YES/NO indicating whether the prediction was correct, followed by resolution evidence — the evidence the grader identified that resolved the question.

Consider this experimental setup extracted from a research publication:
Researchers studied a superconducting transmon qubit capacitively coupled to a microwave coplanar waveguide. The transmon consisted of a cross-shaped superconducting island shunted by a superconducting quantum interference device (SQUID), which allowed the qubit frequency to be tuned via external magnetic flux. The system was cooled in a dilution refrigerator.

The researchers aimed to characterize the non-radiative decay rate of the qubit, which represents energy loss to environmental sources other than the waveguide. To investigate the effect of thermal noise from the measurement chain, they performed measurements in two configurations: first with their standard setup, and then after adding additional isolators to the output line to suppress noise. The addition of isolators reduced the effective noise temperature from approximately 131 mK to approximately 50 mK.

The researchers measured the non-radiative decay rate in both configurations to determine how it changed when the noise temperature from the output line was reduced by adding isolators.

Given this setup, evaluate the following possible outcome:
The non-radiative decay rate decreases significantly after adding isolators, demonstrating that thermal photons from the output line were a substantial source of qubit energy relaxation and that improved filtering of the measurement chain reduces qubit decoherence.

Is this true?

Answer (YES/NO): NO